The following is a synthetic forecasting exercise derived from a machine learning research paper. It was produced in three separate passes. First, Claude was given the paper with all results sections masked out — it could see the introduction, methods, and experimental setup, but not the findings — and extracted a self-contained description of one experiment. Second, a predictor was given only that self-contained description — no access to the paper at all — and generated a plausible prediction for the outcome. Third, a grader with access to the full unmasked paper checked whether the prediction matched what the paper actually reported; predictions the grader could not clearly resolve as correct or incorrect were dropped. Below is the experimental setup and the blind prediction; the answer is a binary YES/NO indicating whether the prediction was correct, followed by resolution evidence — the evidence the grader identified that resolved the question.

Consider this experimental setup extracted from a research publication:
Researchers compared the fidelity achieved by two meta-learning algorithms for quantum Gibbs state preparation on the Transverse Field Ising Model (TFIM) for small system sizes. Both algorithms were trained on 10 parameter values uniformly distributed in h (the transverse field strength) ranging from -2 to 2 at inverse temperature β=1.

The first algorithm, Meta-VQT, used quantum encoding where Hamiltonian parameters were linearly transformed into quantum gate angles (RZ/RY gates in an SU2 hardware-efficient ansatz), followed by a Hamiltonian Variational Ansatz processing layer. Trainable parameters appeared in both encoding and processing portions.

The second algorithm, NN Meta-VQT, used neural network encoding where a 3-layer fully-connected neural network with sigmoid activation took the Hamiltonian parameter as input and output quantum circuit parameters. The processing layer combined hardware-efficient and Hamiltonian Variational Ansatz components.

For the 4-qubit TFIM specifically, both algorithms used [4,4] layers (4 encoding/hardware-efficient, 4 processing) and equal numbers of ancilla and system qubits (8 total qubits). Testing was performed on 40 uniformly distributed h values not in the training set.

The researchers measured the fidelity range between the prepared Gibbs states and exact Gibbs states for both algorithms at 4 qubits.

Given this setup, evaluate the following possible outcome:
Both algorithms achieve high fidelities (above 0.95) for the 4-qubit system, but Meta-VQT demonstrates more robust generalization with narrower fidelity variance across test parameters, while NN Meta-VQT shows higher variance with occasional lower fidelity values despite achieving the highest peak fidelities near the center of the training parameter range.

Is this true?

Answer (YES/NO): NO